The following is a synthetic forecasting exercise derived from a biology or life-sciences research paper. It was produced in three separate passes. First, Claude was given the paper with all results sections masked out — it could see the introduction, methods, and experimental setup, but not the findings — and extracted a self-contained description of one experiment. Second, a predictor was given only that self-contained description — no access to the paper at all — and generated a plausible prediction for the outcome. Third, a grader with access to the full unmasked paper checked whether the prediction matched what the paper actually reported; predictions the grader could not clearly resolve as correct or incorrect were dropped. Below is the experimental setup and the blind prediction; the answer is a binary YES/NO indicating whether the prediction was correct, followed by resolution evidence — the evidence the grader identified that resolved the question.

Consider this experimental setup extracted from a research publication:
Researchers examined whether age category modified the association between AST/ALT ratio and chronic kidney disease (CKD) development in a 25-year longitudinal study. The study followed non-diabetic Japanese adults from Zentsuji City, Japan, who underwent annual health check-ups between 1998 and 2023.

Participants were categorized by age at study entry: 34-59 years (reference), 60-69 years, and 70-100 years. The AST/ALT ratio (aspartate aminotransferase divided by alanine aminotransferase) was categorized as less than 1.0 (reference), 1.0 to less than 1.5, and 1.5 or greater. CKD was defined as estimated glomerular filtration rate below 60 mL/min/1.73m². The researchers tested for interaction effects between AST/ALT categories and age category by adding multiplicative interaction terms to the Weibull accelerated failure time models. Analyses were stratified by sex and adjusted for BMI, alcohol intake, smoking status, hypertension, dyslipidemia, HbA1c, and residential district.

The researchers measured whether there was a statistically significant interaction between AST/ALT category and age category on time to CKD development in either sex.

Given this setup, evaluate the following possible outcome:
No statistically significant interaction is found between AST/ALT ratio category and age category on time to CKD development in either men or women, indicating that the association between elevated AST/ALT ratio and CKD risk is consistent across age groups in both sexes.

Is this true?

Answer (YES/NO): YES